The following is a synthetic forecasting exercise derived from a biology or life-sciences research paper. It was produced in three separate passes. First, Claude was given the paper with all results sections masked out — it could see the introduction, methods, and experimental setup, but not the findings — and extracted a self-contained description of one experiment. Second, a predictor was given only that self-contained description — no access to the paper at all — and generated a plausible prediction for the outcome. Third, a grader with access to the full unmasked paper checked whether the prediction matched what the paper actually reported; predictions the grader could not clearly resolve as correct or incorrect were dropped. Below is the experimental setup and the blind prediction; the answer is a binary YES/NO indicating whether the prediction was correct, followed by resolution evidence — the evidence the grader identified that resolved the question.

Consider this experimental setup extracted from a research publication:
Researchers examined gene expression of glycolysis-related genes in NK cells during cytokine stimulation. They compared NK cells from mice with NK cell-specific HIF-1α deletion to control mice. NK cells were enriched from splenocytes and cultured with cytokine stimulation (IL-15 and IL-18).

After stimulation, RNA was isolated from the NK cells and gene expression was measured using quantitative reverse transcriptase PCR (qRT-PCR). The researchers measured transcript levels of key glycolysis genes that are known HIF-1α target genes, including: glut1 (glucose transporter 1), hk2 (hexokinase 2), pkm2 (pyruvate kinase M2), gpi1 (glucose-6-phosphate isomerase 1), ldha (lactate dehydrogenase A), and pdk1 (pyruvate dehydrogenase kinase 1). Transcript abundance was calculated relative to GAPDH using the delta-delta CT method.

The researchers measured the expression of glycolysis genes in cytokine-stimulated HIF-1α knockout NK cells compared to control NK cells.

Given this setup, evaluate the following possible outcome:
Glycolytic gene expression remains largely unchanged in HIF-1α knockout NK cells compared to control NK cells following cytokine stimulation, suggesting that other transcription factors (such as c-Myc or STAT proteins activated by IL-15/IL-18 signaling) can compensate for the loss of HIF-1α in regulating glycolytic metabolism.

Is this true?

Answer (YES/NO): NO